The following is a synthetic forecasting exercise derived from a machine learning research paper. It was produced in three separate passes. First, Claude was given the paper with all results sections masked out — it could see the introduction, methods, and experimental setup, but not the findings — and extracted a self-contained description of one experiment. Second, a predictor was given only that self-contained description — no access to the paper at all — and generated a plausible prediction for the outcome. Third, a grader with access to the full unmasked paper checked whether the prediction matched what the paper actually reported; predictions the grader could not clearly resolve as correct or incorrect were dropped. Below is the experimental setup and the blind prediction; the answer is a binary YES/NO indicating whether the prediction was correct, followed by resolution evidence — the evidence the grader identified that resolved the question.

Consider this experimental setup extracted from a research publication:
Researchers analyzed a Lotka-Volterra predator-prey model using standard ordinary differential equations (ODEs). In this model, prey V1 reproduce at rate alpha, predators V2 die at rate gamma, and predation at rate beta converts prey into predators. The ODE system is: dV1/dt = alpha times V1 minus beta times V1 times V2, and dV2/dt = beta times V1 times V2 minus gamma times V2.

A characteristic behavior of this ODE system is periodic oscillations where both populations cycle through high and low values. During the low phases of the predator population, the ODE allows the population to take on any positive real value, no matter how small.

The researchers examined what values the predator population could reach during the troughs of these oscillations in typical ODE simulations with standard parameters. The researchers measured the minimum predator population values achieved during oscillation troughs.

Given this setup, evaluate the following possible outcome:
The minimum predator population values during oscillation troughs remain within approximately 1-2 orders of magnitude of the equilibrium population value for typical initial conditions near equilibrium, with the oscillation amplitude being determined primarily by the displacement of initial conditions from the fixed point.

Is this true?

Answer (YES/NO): NO